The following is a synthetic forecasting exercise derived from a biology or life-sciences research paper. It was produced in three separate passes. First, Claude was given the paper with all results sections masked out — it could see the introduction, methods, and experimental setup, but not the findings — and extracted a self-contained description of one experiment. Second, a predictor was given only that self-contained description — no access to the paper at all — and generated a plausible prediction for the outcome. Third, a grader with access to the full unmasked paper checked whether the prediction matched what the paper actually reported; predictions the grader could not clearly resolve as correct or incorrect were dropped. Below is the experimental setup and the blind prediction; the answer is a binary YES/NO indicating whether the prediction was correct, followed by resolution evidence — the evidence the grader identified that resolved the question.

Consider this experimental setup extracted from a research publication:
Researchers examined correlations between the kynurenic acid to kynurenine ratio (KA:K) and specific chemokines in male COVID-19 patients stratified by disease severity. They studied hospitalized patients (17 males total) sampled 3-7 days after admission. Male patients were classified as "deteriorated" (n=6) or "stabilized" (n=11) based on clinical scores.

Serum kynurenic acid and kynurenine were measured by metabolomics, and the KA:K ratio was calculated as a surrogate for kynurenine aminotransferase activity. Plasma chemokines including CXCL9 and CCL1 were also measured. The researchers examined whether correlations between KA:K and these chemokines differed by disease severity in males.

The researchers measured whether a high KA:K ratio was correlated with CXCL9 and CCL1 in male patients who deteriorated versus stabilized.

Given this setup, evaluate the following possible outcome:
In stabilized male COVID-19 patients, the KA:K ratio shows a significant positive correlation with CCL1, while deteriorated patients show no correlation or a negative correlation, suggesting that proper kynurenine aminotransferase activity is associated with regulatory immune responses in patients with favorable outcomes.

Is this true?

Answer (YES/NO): NO